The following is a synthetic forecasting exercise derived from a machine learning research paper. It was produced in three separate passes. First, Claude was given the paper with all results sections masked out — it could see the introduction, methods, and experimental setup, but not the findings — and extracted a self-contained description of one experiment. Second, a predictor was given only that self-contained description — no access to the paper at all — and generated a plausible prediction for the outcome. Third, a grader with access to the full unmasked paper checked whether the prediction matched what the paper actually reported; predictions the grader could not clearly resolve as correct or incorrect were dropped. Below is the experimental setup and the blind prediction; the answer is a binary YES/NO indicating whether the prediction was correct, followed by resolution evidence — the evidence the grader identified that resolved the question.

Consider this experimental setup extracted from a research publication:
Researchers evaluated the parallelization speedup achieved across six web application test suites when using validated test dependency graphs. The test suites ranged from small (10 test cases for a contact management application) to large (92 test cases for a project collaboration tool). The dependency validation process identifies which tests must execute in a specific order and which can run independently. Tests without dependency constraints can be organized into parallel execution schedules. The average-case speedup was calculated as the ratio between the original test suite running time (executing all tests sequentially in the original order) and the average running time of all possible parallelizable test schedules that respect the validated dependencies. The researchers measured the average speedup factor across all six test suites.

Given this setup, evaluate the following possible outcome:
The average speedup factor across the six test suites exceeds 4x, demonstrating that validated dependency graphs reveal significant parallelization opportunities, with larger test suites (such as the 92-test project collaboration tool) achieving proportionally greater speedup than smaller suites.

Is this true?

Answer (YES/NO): NO